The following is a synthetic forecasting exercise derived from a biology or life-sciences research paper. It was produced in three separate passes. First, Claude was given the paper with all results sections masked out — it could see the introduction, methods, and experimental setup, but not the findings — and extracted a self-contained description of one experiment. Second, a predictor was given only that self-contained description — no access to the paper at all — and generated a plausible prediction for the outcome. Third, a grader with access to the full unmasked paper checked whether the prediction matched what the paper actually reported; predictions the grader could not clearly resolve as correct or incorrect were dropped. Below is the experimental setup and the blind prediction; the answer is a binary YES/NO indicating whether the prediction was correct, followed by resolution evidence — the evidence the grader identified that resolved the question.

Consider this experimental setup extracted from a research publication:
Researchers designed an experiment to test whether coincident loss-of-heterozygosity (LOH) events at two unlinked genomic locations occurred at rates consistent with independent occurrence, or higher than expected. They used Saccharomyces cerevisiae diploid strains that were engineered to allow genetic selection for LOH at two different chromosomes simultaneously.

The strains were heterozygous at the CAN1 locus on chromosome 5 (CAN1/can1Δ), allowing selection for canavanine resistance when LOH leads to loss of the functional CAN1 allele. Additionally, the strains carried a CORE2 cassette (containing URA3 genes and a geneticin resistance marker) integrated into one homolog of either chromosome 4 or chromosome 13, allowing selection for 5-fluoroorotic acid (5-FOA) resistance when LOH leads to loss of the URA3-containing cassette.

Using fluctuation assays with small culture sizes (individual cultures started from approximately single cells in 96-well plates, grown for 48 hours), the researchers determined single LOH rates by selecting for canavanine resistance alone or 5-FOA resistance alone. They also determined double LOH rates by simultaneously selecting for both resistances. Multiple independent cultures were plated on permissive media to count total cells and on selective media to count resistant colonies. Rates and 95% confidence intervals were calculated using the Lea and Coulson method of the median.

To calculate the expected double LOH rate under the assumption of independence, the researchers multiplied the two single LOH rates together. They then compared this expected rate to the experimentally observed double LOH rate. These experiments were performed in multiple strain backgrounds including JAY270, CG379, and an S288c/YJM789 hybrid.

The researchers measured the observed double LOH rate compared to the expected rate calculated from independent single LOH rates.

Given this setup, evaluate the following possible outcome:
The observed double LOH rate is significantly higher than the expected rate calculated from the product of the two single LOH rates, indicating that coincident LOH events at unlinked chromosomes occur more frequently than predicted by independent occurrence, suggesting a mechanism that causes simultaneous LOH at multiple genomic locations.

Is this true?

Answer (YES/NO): YES